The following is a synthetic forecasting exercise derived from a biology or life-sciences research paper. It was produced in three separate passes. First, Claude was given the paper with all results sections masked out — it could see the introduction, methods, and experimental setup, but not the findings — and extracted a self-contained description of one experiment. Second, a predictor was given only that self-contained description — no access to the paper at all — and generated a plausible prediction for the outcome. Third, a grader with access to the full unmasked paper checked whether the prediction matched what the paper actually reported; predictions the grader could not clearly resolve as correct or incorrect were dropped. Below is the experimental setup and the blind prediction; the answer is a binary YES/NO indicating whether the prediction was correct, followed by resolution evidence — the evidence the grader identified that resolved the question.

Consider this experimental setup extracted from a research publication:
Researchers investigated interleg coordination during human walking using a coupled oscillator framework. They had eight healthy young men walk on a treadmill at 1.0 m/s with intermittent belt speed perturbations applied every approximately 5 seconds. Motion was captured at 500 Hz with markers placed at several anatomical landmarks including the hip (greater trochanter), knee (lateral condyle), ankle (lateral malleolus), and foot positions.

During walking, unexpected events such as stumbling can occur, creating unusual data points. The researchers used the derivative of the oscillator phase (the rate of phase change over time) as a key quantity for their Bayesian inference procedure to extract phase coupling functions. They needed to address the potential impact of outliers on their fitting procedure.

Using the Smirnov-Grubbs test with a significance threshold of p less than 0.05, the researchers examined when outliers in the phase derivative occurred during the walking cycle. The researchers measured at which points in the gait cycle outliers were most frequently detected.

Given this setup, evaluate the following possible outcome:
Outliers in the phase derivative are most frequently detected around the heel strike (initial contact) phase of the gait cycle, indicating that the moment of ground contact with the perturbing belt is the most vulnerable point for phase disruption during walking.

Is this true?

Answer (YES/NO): YES